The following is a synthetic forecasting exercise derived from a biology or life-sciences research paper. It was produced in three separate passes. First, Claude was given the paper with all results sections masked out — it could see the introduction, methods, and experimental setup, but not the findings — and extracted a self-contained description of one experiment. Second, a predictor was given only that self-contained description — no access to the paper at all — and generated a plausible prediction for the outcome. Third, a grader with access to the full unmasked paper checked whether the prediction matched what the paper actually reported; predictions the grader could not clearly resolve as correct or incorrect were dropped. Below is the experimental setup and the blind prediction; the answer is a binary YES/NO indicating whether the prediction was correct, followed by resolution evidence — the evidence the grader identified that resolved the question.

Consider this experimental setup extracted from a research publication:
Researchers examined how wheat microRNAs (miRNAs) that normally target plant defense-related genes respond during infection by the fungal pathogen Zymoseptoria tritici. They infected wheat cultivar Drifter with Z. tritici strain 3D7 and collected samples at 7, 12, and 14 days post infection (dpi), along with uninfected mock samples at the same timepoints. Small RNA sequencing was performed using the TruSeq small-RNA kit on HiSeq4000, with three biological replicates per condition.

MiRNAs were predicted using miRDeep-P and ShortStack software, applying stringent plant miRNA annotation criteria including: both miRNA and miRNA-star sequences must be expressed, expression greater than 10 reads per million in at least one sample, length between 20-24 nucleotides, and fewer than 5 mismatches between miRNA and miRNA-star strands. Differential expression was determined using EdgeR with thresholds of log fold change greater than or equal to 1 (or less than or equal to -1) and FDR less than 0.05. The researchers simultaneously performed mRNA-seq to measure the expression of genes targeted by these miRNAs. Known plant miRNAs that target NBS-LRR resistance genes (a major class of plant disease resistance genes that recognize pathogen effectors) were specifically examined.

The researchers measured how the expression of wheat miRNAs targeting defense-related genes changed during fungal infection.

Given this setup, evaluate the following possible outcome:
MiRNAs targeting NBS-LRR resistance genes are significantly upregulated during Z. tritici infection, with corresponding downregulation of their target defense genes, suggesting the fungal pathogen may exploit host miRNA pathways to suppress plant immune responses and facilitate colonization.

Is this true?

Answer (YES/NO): NO